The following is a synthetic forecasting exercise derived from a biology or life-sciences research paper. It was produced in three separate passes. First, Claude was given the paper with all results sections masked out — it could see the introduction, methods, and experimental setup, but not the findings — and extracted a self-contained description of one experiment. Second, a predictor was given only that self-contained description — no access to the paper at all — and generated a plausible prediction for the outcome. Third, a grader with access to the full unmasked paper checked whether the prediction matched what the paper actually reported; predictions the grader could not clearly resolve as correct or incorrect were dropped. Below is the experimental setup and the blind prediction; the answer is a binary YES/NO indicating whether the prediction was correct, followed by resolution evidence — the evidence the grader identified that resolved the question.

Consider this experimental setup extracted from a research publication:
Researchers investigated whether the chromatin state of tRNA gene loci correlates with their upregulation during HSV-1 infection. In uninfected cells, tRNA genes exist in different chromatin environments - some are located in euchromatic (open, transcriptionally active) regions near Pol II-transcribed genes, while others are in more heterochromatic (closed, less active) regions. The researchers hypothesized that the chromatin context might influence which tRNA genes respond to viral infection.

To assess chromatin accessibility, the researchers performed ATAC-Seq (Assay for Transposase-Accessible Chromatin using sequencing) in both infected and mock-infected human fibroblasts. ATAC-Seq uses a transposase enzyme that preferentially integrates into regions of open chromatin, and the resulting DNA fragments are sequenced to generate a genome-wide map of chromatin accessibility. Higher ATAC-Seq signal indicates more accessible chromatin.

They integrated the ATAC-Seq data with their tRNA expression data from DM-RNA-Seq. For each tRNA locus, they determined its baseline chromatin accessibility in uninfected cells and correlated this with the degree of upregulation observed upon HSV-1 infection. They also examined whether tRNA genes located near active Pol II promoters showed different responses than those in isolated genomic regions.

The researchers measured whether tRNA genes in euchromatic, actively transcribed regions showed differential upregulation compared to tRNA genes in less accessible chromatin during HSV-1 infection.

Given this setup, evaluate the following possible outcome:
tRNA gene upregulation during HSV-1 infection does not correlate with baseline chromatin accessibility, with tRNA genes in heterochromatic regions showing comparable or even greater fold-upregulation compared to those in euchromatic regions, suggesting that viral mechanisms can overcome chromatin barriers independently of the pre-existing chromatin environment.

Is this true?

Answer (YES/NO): NO